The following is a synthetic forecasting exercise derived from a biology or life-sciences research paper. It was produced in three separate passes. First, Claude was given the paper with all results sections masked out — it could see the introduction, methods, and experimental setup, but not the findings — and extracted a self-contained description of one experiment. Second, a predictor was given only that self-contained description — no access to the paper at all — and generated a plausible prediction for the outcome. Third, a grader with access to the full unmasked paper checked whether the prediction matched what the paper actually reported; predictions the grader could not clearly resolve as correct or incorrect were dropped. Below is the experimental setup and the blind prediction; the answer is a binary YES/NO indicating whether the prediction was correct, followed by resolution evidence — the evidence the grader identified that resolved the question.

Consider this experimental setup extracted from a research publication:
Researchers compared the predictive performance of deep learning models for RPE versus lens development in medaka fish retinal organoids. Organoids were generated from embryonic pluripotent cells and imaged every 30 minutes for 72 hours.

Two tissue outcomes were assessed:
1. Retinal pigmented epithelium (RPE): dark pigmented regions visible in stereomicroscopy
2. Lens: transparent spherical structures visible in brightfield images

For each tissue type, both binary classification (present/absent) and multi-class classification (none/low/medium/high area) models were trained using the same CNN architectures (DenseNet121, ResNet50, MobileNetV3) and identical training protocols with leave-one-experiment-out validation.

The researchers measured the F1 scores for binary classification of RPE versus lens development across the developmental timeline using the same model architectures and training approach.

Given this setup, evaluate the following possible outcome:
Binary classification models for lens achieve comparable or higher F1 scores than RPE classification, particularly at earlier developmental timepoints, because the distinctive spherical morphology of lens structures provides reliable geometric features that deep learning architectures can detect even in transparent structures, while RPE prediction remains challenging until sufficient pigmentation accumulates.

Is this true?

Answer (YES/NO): YES